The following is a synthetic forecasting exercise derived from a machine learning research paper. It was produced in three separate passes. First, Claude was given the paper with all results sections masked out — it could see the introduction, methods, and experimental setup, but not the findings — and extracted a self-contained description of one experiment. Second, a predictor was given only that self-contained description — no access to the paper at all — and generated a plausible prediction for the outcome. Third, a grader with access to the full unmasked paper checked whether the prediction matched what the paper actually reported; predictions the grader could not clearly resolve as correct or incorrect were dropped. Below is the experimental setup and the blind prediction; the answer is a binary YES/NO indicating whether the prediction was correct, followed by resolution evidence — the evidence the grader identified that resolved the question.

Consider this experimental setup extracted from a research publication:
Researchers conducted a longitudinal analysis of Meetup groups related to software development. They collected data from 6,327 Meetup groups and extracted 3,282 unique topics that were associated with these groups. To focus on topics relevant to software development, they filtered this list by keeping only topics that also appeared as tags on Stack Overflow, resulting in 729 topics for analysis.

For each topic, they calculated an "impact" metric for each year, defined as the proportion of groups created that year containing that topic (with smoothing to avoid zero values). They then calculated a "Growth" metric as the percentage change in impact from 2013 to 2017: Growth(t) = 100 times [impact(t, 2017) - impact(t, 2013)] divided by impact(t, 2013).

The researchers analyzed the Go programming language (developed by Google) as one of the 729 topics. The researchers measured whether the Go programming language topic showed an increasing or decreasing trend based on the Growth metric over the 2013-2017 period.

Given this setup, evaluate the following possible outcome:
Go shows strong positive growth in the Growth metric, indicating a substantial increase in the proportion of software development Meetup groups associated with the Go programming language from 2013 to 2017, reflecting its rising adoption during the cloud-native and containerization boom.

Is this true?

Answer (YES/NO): NO